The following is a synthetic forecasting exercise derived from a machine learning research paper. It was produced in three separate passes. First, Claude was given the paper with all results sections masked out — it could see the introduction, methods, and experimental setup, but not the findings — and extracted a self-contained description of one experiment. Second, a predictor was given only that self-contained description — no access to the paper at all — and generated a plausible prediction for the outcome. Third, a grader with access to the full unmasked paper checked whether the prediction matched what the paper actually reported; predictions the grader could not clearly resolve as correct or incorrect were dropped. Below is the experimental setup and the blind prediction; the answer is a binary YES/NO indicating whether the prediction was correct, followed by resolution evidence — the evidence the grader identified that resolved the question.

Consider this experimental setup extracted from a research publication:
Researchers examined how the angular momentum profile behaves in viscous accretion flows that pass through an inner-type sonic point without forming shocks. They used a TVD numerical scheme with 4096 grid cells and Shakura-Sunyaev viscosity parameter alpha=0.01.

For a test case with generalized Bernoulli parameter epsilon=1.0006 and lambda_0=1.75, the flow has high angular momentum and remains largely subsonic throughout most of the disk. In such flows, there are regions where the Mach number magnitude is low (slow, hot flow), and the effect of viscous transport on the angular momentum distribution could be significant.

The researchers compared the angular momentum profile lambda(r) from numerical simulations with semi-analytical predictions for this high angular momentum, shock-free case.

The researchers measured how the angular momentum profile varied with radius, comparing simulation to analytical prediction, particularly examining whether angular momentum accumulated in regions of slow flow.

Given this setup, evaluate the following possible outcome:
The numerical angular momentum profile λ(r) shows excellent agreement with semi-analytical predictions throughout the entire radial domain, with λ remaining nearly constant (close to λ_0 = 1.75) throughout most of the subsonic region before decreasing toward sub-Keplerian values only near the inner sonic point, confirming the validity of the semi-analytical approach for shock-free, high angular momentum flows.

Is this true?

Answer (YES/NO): NO